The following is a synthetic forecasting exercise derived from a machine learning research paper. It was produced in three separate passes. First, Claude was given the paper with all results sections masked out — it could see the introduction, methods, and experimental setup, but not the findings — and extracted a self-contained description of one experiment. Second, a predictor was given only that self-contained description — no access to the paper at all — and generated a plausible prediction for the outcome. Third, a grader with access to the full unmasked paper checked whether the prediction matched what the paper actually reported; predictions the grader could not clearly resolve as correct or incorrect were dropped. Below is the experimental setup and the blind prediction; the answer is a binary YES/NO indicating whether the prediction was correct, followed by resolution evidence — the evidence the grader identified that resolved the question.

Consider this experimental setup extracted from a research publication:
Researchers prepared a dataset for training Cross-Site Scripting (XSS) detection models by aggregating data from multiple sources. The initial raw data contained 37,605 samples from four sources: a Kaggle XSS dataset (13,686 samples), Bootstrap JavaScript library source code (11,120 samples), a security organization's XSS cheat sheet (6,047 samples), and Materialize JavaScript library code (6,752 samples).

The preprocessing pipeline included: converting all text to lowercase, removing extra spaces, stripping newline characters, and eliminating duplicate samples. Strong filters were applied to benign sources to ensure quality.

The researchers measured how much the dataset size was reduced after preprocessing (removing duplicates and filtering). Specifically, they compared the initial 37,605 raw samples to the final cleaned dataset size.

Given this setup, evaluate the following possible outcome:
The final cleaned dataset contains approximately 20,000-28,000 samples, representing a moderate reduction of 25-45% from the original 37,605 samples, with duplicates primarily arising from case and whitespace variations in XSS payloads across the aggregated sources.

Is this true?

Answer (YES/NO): NO